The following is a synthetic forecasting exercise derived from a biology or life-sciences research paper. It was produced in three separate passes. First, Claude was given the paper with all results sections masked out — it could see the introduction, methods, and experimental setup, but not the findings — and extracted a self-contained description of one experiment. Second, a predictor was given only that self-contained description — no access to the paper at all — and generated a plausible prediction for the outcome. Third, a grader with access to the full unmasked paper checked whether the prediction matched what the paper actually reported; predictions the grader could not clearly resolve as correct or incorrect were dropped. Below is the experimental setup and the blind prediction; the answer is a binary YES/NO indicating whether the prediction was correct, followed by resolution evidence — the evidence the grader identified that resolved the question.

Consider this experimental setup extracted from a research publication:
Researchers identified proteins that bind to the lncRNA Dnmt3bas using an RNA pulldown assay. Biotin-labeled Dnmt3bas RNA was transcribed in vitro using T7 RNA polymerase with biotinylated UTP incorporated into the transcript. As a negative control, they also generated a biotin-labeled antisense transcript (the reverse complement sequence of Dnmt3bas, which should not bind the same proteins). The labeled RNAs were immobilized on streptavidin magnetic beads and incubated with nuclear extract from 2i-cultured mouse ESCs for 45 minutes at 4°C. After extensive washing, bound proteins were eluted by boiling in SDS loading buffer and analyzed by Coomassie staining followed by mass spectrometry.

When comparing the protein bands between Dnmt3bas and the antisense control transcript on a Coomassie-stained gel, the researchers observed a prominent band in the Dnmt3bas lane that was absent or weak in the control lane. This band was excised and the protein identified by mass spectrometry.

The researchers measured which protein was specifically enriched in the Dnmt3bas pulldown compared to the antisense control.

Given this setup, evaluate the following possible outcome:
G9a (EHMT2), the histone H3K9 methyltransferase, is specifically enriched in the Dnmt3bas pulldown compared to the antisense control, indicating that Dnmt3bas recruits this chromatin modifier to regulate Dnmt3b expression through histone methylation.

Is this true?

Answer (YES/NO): NO